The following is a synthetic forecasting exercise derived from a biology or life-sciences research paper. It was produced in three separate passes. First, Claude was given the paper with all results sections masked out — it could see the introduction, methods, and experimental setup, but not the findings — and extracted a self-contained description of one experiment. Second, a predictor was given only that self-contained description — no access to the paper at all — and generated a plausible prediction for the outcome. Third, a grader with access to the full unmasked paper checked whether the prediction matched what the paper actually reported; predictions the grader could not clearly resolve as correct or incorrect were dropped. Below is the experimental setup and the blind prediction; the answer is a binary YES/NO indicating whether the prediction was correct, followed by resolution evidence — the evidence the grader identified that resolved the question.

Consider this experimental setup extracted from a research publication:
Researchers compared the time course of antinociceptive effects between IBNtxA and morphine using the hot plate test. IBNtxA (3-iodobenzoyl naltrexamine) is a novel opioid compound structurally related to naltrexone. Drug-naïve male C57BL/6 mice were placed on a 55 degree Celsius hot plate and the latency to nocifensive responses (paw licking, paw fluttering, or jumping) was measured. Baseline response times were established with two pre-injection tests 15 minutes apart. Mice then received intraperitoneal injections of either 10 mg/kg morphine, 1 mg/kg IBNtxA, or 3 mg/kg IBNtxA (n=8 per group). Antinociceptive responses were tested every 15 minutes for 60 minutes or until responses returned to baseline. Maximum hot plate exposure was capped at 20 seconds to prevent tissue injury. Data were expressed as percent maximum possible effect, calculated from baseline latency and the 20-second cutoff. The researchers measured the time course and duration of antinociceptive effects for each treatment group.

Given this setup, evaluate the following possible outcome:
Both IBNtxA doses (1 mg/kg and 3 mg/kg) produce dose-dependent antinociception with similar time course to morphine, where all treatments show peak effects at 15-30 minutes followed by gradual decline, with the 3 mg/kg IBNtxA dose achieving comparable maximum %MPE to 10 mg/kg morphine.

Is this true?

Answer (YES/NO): NO